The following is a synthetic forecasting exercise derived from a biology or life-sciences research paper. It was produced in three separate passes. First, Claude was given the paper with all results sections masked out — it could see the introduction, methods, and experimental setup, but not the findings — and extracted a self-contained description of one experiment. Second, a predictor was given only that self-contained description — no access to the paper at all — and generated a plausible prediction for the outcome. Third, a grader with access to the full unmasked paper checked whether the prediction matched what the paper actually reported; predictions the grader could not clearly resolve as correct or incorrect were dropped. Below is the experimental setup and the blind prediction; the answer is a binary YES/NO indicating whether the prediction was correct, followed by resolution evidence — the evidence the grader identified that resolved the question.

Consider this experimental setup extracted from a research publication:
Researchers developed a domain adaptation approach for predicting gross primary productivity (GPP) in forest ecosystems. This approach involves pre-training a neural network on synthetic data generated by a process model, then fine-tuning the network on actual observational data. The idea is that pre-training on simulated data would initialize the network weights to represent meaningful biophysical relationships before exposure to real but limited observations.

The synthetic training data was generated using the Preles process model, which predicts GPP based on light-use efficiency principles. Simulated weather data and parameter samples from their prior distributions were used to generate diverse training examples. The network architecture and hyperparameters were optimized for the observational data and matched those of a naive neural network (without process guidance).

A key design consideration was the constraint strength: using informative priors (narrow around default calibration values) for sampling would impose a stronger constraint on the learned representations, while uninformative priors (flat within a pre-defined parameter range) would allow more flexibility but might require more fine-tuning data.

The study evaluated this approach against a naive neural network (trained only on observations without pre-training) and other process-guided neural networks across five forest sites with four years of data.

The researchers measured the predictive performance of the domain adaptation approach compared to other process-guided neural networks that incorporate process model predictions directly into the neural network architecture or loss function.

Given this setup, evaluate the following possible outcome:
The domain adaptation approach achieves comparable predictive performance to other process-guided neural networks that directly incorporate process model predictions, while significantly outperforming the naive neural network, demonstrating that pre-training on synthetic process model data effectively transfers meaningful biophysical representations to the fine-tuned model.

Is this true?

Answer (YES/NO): NO